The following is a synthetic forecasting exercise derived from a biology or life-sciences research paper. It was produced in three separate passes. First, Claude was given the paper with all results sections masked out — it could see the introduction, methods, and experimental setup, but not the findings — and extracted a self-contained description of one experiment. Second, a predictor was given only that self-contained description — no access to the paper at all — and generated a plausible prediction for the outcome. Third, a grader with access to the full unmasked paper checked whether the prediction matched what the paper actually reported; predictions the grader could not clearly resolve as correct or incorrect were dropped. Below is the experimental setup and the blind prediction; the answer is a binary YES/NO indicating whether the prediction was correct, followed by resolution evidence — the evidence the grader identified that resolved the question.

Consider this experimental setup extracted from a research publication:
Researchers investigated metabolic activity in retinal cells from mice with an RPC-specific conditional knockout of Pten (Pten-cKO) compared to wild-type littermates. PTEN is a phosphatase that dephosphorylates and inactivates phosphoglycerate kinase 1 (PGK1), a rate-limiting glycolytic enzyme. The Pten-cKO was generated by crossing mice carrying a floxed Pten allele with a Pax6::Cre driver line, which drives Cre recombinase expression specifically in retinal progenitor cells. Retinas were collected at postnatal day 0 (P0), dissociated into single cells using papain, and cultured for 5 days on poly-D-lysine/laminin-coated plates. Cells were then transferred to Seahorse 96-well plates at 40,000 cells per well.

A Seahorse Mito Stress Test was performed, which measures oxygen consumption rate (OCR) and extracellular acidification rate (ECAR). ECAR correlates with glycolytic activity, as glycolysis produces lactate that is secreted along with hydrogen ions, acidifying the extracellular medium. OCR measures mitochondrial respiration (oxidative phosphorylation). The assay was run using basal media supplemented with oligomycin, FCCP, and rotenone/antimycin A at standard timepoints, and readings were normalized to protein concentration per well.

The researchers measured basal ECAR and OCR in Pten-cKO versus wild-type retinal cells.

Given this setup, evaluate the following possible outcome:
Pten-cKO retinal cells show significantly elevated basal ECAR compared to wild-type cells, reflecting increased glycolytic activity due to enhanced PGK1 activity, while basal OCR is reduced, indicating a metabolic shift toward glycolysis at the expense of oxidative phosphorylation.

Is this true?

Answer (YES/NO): NO